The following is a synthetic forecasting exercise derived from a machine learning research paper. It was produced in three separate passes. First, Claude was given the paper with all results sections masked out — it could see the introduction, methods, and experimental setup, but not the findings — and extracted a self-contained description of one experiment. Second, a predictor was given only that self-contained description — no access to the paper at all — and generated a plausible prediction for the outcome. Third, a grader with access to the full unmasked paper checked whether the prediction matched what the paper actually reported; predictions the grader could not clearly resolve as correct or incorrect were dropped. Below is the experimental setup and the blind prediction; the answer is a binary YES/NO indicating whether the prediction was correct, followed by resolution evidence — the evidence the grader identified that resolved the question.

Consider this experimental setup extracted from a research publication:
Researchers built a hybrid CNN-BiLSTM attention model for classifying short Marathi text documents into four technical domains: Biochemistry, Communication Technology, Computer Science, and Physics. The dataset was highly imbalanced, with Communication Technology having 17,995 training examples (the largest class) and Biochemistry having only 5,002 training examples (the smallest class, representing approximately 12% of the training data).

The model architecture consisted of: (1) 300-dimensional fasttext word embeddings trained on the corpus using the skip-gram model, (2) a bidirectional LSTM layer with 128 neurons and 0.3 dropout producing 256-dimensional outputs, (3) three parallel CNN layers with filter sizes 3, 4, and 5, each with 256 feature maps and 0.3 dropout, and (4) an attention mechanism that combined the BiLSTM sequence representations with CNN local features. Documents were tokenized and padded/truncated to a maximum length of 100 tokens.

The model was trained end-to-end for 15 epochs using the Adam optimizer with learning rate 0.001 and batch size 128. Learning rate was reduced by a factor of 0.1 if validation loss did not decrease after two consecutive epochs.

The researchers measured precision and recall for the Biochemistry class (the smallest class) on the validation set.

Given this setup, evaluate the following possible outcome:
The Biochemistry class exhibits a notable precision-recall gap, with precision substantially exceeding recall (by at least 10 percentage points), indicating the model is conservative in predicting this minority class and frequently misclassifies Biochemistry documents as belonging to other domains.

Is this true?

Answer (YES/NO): YES